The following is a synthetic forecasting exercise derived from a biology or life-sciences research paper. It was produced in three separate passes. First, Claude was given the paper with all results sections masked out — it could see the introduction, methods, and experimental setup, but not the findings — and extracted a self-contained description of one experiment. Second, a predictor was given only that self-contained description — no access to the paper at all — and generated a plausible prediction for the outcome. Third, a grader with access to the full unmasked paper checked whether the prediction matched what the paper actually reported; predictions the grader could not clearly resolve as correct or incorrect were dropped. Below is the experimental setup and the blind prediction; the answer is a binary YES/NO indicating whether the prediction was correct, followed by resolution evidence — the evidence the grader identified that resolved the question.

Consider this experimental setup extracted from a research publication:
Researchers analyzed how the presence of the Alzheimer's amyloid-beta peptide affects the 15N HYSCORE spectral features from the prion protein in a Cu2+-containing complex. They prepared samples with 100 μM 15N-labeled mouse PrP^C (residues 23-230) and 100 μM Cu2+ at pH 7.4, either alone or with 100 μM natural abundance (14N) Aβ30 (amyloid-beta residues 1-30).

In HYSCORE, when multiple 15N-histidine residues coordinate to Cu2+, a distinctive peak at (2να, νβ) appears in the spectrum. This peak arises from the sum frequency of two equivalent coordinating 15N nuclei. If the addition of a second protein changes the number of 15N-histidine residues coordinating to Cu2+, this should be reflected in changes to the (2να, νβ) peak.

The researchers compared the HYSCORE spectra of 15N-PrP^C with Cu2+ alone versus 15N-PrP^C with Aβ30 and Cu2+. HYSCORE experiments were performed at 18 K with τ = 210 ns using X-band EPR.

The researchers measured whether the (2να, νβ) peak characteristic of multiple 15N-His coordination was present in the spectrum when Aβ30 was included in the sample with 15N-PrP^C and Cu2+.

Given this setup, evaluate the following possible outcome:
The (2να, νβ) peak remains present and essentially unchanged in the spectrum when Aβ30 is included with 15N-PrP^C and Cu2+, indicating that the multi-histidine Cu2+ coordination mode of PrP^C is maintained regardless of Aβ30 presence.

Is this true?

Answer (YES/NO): YES